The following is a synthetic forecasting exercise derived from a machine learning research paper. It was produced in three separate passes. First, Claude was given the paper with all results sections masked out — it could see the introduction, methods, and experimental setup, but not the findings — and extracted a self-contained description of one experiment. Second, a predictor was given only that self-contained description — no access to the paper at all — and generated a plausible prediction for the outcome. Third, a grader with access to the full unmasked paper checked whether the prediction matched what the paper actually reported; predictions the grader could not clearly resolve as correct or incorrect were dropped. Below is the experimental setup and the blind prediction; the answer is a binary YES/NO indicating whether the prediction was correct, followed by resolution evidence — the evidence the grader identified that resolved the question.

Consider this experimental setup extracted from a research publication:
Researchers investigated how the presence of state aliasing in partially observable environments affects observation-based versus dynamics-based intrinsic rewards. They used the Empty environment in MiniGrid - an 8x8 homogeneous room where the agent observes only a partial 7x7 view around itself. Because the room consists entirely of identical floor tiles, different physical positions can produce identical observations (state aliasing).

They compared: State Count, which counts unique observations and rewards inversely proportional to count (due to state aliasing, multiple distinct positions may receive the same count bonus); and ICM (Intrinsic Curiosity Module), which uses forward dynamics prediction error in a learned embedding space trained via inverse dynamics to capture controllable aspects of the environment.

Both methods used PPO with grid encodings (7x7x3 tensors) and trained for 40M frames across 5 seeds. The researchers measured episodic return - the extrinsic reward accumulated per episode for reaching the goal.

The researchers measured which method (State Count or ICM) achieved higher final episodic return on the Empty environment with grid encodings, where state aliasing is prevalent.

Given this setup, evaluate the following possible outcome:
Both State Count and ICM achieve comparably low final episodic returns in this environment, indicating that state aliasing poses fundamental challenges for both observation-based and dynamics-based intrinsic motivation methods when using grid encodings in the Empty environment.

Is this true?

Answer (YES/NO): NO